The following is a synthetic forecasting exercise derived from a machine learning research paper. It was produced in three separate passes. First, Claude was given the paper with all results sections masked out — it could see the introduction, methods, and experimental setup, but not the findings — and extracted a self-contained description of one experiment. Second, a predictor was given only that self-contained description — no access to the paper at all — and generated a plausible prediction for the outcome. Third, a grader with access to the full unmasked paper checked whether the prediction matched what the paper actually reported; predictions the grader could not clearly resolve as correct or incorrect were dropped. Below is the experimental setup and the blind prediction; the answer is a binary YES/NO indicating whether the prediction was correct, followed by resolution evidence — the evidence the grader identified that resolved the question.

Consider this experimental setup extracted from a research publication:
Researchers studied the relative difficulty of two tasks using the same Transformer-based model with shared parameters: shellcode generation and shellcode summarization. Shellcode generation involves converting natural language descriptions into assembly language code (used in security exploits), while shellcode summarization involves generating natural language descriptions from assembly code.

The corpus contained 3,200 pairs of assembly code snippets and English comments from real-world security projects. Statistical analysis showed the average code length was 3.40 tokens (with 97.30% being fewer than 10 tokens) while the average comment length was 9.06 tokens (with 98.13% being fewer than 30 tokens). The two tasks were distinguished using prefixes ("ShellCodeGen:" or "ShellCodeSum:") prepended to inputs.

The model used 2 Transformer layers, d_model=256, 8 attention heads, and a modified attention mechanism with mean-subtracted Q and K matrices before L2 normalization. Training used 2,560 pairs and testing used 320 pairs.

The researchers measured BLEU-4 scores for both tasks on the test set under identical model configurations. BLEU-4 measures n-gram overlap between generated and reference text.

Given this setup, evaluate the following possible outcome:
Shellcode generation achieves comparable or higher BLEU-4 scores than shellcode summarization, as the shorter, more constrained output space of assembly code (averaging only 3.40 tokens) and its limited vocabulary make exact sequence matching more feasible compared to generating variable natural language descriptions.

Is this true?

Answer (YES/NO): YES